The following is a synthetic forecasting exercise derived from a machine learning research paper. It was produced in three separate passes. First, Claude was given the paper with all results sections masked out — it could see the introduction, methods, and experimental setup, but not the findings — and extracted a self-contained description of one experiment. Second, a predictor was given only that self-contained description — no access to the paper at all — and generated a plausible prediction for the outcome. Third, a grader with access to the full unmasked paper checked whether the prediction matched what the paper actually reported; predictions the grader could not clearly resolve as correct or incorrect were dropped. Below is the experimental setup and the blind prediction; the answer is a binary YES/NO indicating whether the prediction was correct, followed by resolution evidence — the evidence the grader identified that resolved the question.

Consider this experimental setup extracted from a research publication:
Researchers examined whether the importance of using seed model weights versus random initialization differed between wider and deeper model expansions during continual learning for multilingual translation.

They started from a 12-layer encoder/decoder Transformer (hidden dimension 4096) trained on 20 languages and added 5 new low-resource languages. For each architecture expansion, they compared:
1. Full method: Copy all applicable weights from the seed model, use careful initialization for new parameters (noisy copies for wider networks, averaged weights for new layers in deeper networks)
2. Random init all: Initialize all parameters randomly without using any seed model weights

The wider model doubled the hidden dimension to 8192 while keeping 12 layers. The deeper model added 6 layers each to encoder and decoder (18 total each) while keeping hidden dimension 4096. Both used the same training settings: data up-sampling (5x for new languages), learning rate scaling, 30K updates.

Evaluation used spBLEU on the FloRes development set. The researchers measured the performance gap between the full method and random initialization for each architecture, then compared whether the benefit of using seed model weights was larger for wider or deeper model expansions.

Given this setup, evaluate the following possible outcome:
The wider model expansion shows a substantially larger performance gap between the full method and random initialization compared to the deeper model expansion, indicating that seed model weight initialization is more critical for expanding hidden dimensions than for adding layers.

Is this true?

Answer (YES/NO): YES